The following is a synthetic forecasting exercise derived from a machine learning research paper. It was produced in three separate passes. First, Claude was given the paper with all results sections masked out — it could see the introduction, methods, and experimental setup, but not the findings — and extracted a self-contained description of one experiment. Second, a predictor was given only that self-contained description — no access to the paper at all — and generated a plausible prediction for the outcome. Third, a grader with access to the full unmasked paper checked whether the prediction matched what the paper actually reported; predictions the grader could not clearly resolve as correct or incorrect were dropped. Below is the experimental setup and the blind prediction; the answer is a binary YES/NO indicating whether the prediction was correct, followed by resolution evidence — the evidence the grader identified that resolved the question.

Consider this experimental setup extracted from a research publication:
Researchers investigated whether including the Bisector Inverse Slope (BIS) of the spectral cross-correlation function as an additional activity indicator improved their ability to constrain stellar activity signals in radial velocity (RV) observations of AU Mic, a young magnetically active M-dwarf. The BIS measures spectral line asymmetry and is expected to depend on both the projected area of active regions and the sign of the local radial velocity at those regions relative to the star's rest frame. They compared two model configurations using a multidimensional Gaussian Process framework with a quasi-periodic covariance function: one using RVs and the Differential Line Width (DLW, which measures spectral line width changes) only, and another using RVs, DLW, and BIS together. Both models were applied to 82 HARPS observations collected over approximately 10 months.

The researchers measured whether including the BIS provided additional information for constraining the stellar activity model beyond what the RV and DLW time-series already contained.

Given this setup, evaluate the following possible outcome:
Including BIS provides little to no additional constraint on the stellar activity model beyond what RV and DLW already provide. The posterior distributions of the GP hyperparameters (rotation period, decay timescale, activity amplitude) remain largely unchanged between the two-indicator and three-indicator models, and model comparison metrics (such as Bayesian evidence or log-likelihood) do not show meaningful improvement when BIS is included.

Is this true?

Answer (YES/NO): YES